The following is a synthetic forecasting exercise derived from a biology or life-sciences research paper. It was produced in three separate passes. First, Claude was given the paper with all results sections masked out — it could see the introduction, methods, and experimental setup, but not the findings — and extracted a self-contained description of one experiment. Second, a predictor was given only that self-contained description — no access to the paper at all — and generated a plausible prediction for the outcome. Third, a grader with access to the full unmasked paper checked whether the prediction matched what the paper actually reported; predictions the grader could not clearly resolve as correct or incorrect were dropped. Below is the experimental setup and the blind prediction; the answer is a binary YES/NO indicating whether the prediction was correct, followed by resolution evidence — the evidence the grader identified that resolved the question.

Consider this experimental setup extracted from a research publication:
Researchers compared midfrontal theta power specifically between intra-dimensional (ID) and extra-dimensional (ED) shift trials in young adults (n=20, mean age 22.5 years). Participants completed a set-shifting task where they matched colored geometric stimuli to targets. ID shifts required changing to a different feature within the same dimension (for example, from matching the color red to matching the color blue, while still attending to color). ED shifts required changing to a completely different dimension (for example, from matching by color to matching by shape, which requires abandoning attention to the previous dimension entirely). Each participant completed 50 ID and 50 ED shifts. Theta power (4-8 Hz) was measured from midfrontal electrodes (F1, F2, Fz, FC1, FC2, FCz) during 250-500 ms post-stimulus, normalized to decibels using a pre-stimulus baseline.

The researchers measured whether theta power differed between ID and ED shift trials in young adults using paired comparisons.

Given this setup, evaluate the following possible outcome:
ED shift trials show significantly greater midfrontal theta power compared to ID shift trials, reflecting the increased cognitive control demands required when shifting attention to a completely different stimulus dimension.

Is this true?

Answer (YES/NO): NO